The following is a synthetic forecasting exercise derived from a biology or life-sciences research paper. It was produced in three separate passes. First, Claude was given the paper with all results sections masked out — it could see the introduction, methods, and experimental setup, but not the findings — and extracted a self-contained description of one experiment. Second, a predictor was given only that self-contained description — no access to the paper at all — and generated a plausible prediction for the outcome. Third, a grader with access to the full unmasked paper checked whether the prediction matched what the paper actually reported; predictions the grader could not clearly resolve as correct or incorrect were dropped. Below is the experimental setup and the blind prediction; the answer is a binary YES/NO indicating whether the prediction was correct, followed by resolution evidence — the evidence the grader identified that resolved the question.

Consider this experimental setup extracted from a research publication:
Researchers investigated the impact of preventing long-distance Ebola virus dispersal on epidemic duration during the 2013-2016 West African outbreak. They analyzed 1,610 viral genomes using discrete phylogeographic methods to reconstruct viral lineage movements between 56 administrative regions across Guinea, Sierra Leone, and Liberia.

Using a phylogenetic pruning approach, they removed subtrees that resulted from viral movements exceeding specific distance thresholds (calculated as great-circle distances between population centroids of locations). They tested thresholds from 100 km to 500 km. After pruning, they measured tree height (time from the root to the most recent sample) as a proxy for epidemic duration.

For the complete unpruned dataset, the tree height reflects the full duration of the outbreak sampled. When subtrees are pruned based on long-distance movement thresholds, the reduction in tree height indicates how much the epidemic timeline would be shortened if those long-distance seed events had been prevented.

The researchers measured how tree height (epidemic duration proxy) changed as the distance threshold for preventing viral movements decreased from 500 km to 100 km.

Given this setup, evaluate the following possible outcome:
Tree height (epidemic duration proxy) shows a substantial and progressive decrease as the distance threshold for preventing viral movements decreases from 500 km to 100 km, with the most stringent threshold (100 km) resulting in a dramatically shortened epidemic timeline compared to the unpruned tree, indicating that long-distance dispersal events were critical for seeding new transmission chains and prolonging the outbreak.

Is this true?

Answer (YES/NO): NO